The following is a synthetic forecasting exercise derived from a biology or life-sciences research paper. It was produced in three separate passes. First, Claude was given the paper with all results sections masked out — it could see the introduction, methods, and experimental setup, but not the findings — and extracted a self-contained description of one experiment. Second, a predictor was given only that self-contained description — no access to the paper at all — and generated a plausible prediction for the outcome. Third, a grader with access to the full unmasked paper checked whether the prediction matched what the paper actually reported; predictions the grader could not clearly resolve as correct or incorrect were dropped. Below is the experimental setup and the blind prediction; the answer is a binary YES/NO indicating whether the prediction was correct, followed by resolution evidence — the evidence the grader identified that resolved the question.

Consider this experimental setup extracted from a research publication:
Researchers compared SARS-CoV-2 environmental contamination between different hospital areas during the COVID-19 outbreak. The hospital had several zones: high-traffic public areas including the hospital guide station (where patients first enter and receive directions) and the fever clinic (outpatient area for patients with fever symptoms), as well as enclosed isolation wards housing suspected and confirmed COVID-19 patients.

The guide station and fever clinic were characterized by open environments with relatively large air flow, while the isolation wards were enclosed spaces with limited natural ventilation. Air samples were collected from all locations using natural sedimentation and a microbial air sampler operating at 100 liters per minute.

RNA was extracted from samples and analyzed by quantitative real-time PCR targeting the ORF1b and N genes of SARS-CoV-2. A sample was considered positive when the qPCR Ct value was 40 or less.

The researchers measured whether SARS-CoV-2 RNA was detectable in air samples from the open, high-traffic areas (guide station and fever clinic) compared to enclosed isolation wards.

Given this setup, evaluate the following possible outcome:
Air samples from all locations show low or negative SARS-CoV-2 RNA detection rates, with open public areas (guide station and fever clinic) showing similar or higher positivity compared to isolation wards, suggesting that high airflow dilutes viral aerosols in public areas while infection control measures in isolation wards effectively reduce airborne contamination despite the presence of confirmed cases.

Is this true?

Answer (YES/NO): NO